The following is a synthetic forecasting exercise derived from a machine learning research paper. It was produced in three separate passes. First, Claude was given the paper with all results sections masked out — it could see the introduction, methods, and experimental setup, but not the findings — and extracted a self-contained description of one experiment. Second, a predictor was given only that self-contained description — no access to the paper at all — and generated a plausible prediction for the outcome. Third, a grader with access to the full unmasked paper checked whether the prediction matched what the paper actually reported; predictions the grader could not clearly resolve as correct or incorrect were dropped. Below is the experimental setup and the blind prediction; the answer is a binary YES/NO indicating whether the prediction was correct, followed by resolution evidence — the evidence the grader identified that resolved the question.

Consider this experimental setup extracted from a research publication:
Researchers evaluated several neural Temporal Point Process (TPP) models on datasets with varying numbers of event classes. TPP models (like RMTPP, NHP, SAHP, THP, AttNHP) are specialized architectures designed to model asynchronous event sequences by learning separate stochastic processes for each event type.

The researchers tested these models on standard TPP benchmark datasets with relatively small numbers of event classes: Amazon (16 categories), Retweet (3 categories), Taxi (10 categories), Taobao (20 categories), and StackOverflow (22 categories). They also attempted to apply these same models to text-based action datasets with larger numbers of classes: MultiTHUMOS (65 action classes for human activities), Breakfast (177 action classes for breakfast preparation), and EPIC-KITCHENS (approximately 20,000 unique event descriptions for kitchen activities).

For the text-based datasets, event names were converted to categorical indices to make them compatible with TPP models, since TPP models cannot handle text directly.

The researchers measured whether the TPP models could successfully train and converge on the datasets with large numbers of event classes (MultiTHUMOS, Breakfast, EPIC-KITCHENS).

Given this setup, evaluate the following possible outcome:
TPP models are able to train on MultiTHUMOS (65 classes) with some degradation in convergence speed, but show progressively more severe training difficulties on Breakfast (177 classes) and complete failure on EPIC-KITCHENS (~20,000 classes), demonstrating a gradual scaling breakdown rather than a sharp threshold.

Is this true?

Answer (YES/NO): NO